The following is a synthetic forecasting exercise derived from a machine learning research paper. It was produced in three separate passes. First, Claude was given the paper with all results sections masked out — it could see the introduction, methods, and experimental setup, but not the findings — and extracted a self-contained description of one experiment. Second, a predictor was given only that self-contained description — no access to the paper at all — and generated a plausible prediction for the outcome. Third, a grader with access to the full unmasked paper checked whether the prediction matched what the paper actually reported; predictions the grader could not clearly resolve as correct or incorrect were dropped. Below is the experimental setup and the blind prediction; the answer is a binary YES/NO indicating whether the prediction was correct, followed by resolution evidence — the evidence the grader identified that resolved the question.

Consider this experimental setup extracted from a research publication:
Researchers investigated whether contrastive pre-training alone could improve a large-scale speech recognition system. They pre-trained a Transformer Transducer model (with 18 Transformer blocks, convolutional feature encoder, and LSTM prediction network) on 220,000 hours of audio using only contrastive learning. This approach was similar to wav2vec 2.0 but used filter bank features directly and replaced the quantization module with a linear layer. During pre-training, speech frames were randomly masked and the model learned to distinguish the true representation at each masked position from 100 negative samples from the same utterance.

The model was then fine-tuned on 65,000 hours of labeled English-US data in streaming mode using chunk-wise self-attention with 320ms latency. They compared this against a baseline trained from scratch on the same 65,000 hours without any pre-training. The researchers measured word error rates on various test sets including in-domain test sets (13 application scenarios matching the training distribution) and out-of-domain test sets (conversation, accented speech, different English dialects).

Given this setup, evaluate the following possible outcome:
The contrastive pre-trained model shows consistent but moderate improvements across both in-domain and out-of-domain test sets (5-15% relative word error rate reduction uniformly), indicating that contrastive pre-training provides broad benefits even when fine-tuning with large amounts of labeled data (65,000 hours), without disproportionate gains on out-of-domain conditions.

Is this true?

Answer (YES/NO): NO